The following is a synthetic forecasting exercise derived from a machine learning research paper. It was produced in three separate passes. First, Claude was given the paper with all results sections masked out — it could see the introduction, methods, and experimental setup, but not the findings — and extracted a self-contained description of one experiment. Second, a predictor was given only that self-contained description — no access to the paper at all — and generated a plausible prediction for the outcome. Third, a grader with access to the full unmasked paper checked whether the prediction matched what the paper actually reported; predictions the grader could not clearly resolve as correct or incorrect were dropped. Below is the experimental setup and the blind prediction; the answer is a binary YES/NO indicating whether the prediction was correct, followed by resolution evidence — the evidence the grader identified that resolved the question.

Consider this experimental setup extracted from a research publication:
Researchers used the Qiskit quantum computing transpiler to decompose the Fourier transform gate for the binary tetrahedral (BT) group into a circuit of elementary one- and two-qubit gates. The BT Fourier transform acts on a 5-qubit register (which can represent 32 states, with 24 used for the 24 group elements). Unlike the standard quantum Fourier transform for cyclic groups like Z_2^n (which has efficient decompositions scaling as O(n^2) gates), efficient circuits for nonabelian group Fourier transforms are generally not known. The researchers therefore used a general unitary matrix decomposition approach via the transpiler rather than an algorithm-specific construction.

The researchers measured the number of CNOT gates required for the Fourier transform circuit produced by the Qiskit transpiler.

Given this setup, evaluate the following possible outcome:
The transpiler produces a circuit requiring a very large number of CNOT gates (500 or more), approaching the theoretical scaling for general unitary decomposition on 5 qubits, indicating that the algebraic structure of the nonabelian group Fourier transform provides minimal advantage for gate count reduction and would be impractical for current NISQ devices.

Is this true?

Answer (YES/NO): YES